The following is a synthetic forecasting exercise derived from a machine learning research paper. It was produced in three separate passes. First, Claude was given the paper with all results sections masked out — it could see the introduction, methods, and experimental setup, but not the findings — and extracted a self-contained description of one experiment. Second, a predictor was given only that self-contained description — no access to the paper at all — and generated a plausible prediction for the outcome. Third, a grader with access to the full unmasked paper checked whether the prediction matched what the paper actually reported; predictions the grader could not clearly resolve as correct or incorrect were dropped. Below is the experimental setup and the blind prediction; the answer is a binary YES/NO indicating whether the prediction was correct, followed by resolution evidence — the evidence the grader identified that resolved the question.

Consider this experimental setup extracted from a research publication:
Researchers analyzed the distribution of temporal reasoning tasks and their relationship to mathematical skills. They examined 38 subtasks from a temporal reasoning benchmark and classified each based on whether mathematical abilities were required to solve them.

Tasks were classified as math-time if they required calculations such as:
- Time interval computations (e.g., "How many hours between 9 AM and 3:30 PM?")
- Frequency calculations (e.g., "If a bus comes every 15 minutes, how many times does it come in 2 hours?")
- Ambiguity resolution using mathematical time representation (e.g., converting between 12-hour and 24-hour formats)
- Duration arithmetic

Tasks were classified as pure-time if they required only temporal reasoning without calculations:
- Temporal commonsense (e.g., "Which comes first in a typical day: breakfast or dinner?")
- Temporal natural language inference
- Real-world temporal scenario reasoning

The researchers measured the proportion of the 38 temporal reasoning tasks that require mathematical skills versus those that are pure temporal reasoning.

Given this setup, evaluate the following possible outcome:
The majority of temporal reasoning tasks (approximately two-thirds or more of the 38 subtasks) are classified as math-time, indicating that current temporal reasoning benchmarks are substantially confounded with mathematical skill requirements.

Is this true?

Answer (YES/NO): NO